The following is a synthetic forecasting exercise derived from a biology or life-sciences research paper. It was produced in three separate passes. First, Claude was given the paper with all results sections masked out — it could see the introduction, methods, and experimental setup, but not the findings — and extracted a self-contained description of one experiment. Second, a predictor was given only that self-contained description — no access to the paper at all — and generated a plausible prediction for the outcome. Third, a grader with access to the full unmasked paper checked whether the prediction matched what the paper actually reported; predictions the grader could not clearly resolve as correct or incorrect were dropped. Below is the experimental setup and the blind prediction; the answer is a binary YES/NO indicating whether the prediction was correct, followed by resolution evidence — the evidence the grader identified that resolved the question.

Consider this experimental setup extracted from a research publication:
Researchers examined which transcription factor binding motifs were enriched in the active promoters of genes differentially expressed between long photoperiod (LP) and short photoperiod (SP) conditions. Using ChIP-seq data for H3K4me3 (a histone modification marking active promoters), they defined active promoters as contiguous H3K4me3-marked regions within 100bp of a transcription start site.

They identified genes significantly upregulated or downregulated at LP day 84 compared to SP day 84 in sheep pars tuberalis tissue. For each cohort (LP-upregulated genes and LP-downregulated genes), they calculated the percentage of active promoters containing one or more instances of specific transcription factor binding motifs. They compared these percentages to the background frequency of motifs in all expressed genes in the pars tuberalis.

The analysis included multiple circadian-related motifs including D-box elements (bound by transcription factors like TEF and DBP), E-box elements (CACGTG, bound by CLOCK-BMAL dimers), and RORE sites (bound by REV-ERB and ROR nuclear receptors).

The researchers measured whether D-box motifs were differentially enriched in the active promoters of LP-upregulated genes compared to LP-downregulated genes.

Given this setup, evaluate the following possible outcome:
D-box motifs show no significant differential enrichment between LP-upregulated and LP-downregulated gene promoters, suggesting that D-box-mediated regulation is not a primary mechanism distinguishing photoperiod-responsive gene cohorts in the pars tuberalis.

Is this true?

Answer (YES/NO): YES